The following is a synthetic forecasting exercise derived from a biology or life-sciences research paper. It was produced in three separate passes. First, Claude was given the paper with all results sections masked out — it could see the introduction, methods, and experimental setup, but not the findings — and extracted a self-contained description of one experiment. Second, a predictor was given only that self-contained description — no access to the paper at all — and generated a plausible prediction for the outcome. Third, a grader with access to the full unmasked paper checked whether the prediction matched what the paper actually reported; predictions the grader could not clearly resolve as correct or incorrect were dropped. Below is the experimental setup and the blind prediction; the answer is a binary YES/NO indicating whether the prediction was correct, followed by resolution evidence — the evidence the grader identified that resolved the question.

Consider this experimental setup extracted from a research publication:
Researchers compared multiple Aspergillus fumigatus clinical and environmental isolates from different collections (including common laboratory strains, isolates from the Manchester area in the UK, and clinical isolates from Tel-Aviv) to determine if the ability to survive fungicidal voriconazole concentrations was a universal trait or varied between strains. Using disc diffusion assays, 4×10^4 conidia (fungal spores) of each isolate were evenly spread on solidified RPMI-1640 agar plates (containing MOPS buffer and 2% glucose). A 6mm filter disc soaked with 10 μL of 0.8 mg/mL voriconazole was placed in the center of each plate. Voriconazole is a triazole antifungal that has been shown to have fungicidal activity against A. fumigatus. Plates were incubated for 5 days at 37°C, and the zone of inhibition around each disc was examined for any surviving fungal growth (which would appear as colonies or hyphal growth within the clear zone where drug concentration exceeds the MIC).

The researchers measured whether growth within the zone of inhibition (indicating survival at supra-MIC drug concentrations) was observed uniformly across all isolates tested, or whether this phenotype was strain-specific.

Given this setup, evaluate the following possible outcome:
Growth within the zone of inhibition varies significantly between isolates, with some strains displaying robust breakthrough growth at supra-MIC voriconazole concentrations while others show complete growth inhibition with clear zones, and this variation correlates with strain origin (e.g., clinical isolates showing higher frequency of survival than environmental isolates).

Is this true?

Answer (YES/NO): NO